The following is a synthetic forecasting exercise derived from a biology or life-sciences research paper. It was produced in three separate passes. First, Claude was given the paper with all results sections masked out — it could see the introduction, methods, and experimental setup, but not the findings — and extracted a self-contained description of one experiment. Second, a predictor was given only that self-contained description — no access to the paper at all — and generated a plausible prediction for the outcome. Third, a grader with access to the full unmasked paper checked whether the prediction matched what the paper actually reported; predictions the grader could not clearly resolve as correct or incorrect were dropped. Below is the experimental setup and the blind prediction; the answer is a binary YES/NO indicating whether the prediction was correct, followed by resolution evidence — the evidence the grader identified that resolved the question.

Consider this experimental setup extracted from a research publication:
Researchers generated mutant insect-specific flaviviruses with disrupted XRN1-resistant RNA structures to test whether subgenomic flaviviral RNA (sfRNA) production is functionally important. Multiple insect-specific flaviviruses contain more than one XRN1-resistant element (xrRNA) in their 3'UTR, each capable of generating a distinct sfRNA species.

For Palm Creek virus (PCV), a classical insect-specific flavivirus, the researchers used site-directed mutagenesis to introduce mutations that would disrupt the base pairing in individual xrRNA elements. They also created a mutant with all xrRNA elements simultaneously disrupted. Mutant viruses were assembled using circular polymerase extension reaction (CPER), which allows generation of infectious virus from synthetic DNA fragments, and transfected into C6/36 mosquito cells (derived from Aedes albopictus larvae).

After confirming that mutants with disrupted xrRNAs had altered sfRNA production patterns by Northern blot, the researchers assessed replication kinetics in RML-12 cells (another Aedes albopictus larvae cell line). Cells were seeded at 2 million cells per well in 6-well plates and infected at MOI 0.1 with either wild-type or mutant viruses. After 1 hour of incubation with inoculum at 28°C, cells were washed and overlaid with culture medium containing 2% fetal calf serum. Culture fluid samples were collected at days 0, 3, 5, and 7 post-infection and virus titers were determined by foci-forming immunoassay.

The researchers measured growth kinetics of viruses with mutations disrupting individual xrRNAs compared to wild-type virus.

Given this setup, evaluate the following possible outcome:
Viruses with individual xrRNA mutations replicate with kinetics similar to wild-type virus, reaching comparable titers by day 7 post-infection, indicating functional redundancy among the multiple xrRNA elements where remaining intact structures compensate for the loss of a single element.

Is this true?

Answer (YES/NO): YES